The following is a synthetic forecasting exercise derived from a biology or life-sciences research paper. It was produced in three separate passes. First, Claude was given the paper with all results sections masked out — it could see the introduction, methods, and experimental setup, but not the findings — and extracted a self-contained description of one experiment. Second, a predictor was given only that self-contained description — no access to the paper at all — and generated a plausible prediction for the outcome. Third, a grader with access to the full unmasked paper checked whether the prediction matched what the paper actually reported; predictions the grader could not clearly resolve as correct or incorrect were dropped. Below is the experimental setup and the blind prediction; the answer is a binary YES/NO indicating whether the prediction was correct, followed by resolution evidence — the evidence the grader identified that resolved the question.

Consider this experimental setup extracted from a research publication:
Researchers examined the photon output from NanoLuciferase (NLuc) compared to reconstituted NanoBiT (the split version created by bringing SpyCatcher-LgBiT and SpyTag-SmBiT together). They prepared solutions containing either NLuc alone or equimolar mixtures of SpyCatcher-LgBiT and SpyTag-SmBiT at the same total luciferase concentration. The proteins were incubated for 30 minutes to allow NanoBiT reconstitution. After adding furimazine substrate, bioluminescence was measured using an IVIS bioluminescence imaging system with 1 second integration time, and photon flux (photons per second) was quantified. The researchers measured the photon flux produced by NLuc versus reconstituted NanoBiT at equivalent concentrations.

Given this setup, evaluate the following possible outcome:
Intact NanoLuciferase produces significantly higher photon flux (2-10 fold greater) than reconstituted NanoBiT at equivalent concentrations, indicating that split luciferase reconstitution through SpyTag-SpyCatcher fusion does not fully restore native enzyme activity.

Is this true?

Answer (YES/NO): YES